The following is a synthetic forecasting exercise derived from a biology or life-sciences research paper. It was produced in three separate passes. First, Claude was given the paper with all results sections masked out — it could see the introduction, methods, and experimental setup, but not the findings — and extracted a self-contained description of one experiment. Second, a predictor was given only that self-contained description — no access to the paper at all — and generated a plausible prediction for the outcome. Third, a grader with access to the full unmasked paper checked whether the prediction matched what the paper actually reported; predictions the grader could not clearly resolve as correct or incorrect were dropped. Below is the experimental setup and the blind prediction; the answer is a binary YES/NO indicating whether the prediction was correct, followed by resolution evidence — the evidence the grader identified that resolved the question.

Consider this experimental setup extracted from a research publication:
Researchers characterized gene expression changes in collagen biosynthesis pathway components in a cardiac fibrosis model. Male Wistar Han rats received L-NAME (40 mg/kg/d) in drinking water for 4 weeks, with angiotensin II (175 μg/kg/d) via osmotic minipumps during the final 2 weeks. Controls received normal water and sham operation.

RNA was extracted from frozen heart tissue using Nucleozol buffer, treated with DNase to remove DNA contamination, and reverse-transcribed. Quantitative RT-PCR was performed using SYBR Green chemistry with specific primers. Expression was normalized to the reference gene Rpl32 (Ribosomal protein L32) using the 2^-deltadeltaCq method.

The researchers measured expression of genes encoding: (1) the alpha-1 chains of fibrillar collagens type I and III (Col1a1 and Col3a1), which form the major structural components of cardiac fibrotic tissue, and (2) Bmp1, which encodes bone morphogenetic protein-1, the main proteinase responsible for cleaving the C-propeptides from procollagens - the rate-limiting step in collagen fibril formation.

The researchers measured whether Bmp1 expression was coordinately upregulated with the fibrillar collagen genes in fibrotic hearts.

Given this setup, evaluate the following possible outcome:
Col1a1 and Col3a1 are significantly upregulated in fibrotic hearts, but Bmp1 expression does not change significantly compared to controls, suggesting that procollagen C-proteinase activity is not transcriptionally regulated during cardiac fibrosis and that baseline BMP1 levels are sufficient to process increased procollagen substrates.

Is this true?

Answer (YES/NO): NO